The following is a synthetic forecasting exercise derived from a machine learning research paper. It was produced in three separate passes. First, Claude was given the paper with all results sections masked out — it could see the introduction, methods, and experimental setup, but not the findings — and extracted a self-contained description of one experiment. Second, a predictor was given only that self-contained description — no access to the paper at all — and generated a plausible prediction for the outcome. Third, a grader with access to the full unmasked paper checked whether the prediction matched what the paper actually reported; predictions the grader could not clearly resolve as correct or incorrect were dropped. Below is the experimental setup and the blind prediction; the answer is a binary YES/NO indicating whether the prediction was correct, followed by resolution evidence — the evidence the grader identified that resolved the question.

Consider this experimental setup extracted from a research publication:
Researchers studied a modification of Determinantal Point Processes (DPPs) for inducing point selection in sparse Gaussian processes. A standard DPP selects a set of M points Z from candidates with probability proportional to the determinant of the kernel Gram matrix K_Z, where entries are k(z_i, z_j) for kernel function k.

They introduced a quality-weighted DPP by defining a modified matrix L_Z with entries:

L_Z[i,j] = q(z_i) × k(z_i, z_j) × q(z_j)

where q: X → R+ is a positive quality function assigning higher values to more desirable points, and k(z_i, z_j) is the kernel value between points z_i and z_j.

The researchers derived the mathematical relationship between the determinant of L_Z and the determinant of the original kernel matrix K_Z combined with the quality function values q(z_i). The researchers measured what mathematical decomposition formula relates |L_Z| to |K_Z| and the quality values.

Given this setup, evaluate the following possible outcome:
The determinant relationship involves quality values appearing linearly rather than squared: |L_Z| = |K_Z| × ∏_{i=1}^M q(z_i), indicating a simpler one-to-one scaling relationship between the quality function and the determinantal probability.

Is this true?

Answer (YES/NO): NO